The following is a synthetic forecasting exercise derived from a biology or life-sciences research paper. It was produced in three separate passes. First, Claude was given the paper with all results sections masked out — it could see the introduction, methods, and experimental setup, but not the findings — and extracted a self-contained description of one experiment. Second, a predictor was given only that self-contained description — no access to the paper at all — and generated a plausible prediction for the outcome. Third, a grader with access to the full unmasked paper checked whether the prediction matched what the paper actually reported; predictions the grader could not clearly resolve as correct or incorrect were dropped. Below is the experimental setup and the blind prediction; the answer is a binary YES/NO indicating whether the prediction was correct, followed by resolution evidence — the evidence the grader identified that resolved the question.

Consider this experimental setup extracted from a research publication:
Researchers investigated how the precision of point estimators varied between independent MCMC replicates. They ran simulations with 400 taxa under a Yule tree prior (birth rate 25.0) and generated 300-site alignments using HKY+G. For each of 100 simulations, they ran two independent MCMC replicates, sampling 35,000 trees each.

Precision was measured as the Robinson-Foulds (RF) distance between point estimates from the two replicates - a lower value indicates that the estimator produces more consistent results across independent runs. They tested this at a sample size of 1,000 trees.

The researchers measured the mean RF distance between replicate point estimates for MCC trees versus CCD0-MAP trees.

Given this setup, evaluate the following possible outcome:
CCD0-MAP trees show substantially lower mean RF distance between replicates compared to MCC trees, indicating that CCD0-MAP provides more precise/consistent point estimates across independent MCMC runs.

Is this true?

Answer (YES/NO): YES